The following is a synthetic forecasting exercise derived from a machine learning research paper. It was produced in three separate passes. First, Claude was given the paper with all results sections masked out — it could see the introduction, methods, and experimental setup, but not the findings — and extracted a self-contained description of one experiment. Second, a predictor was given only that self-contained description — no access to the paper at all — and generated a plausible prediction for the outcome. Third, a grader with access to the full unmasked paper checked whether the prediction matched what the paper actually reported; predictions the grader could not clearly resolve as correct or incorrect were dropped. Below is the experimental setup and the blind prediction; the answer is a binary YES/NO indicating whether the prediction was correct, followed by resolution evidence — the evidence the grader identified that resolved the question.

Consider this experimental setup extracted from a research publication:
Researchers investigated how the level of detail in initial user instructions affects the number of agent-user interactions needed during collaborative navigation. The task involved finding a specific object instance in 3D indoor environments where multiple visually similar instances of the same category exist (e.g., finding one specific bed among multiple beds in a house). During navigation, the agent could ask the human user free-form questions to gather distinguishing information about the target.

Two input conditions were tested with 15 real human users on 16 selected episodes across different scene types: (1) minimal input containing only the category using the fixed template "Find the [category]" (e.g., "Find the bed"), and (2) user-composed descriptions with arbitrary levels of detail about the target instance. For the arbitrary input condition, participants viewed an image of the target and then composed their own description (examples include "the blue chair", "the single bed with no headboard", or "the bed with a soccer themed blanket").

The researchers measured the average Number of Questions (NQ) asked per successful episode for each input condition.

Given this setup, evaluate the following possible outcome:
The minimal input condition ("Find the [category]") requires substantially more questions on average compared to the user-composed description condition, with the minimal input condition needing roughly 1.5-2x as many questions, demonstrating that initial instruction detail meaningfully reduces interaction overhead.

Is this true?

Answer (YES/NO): NO